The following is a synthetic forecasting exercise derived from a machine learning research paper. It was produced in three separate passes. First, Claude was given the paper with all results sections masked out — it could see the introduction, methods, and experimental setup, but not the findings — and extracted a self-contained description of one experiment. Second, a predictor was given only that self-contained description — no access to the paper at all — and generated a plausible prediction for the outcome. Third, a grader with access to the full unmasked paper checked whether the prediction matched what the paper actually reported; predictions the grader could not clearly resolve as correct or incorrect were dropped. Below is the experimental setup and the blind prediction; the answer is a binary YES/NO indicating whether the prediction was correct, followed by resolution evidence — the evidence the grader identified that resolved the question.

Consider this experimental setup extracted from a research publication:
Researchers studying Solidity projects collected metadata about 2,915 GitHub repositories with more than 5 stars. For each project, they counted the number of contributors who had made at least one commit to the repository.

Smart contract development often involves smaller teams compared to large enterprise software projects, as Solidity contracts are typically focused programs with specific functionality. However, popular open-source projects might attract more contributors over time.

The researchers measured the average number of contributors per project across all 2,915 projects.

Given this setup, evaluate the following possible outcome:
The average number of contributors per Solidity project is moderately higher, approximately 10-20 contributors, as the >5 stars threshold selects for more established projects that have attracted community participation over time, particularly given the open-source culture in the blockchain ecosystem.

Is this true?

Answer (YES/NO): NO